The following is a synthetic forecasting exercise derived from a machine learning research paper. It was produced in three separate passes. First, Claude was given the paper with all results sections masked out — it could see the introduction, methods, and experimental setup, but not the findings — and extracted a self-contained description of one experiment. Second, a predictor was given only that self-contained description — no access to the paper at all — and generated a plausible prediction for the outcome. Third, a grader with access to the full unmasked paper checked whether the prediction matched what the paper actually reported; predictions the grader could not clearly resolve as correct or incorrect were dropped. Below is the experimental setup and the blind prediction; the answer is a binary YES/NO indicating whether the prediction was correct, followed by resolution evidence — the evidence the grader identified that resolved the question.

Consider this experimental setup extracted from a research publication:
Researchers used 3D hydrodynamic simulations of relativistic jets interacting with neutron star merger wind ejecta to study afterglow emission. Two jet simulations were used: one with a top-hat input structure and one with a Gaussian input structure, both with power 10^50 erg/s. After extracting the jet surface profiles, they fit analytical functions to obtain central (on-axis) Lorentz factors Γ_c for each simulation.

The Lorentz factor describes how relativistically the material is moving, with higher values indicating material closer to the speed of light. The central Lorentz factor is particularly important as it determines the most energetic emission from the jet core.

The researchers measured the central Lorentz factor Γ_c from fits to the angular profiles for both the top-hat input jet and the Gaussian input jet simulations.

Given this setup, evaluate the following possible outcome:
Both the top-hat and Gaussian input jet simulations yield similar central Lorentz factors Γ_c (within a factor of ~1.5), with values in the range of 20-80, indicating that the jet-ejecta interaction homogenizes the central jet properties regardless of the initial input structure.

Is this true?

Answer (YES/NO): YES